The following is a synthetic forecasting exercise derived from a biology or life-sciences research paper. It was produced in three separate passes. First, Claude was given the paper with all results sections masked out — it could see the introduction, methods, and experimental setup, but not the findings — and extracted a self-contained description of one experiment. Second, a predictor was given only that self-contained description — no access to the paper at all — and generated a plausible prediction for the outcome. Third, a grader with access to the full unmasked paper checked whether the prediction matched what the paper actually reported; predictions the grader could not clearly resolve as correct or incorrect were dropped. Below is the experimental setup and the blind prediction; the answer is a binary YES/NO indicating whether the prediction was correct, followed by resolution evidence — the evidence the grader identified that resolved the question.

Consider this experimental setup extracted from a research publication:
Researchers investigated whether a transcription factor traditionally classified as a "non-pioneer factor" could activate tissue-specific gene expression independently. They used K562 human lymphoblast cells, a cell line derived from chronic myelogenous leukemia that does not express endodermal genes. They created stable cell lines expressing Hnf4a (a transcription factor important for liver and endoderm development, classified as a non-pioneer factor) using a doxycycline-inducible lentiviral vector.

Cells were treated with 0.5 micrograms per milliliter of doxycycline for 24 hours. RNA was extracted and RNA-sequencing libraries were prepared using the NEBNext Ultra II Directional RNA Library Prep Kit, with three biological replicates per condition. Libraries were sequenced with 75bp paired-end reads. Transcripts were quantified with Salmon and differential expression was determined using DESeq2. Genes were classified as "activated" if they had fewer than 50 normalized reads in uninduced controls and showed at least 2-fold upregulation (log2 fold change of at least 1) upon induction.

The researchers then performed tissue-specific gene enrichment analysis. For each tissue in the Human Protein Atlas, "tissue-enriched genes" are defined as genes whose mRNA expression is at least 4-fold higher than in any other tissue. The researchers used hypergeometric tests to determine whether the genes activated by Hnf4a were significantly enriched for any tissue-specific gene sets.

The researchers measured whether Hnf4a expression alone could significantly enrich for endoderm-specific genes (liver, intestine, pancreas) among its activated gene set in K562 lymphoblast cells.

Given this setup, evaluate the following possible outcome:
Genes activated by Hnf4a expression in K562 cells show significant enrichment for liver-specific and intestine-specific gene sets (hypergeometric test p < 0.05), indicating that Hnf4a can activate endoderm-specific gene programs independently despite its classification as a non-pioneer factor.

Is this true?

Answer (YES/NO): YES